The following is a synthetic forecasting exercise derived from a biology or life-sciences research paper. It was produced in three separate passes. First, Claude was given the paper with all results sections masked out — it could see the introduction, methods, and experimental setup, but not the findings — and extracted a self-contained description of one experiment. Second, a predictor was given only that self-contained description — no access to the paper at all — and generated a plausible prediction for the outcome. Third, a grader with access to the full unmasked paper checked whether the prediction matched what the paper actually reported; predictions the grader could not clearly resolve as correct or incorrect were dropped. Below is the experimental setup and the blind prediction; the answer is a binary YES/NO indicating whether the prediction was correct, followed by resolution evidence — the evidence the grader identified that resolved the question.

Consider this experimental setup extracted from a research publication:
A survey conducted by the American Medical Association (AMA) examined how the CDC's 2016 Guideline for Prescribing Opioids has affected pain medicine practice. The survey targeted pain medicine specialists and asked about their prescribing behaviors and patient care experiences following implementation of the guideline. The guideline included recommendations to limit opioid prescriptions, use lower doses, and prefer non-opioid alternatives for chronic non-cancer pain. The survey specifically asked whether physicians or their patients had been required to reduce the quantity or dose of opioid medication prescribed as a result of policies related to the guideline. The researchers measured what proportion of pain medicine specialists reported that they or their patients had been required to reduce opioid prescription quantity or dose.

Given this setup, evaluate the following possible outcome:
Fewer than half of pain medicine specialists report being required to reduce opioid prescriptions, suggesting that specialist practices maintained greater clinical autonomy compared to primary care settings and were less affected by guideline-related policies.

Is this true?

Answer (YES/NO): NO